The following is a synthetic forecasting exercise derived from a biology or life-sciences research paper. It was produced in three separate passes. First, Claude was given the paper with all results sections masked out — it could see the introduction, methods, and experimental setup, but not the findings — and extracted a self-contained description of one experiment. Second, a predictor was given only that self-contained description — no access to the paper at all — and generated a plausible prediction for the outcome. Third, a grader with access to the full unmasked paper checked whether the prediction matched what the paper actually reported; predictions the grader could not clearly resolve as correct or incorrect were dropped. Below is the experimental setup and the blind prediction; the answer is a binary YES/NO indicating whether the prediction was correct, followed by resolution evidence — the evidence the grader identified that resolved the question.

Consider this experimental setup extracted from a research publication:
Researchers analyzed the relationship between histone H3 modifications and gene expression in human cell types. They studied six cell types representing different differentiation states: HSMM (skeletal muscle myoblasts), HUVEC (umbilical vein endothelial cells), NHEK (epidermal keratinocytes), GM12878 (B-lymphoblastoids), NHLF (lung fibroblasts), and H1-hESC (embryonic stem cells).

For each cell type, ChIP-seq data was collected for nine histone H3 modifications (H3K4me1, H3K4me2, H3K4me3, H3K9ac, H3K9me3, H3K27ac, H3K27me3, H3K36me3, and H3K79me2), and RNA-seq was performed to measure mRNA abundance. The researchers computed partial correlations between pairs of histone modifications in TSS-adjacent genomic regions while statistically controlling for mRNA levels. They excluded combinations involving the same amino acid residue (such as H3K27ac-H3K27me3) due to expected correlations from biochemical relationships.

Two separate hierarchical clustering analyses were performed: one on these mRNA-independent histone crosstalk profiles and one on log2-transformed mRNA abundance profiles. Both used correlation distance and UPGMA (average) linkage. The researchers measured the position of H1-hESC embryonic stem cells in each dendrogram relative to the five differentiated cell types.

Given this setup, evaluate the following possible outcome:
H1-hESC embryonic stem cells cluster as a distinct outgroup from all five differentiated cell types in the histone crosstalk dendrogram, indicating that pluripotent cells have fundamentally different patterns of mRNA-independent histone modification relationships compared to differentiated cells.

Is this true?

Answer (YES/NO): YES